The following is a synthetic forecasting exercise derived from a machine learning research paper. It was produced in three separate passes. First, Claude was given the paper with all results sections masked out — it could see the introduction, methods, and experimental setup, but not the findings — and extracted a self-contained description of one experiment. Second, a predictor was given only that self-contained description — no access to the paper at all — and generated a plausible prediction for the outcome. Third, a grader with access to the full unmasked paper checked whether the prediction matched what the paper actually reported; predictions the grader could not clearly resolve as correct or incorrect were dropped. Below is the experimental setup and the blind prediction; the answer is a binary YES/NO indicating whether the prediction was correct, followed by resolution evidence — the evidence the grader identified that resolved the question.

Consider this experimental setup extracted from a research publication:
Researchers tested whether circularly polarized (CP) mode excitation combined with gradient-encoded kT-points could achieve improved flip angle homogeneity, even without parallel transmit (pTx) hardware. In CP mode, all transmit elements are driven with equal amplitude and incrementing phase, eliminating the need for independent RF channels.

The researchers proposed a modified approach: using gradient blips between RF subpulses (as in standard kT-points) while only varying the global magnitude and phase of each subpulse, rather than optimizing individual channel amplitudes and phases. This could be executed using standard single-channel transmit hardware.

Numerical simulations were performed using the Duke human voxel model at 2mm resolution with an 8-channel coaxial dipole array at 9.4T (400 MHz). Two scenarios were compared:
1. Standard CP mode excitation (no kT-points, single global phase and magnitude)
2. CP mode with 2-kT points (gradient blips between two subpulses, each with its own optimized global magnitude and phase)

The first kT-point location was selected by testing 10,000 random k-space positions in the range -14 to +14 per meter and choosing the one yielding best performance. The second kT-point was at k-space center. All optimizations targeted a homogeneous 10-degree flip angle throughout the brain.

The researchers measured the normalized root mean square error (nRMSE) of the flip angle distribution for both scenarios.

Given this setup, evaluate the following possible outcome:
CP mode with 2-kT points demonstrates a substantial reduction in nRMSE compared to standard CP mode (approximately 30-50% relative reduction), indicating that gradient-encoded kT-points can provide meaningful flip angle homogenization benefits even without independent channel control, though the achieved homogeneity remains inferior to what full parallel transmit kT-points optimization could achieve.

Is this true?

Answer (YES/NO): NO